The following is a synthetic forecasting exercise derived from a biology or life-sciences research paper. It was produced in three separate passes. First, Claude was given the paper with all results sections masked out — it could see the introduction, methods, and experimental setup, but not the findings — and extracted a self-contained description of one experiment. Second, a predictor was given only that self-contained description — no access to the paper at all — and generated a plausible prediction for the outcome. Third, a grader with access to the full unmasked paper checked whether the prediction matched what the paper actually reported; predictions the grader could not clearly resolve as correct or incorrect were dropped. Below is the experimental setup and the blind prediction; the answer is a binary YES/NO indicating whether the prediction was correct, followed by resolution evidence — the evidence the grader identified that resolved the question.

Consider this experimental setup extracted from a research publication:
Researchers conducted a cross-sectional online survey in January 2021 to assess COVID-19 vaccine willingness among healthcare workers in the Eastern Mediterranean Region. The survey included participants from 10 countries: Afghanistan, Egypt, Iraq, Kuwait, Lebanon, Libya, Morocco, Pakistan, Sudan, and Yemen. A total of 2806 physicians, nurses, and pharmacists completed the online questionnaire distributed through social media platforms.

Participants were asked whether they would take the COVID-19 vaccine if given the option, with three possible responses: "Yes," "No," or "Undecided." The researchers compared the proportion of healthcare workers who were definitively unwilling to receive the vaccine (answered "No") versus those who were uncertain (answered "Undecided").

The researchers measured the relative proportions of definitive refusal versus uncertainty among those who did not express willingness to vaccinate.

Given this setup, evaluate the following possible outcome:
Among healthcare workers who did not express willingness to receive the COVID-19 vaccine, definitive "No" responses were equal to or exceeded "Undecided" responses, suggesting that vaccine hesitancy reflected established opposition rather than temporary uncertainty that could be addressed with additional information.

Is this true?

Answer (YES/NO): YES